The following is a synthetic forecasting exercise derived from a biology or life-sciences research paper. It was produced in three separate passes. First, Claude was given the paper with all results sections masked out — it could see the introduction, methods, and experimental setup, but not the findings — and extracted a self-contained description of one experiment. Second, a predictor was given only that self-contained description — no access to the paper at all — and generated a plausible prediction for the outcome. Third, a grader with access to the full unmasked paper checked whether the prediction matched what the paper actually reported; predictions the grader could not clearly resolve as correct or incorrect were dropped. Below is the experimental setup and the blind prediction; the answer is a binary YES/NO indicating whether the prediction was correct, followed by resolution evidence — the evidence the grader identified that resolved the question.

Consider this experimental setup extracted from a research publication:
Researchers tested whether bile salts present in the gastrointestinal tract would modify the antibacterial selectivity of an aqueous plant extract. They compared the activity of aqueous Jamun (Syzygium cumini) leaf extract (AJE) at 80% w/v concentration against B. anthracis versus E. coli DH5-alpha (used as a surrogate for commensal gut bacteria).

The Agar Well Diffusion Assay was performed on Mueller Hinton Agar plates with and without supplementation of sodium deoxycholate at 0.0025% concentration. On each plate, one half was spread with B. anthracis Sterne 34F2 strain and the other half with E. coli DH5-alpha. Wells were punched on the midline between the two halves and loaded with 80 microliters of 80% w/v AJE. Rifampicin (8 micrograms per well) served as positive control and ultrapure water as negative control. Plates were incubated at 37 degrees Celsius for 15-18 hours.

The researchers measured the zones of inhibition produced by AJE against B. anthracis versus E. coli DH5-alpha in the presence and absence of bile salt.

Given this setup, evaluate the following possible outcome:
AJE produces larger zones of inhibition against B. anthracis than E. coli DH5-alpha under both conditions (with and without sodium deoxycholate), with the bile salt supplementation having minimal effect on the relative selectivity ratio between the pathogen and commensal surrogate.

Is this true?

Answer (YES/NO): YES